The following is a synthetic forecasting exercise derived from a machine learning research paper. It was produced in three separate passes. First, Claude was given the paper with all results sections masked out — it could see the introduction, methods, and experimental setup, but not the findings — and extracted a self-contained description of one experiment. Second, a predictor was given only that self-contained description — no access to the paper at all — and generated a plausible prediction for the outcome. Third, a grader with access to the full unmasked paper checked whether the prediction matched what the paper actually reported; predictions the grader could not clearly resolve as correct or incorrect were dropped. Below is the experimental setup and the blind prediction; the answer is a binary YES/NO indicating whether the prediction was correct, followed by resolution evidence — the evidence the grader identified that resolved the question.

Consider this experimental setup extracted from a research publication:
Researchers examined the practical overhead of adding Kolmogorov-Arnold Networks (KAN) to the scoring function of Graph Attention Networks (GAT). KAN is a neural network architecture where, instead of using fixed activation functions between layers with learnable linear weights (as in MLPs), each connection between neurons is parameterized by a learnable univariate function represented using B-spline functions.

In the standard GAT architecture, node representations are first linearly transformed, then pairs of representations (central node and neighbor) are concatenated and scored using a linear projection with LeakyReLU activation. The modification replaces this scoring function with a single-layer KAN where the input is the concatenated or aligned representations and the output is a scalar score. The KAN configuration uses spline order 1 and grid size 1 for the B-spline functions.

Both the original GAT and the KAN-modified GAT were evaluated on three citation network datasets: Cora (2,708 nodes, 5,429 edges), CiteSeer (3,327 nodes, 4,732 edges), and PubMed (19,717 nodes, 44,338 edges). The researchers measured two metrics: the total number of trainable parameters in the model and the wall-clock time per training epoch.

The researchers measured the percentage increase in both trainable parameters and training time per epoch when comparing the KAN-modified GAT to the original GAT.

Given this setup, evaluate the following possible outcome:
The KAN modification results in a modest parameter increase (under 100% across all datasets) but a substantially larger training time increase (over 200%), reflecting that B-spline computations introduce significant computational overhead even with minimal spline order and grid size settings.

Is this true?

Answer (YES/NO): NO